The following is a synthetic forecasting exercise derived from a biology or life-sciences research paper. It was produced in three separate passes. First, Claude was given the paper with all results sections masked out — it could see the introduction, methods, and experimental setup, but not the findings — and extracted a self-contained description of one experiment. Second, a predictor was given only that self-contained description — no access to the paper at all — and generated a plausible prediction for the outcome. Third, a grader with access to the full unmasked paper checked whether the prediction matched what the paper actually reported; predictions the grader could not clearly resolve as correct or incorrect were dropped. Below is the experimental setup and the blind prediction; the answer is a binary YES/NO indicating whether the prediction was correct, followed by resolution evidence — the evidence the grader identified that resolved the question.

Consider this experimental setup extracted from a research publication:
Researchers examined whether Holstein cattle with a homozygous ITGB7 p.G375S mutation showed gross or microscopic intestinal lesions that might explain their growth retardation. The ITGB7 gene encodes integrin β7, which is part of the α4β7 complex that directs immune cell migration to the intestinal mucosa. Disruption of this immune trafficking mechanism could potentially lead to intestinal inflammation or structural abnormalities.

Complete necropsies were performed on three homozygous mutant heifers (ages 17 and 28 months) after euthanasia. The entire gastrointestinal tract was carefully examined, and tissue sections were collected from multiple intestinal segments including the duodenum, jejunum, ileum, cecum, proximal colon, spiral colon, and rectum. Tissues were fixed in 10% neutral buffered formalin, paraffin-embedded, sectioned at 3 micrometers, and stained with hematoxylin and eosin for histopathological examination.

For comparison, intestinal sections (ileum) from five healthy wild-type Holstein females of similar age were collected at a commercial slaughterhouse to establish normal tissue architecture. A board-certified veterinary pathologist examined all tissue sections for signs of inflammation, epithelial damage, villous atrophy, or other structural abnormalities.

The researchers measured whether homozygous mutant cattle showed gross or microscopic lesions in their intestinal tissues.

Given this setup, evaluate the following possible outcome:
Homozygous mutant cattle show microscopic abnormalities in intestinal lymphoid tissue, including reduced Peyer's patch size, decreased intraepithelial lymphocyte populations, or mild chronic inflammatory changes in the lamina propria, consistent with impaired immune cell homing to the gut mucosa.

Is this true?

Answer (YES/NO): NO